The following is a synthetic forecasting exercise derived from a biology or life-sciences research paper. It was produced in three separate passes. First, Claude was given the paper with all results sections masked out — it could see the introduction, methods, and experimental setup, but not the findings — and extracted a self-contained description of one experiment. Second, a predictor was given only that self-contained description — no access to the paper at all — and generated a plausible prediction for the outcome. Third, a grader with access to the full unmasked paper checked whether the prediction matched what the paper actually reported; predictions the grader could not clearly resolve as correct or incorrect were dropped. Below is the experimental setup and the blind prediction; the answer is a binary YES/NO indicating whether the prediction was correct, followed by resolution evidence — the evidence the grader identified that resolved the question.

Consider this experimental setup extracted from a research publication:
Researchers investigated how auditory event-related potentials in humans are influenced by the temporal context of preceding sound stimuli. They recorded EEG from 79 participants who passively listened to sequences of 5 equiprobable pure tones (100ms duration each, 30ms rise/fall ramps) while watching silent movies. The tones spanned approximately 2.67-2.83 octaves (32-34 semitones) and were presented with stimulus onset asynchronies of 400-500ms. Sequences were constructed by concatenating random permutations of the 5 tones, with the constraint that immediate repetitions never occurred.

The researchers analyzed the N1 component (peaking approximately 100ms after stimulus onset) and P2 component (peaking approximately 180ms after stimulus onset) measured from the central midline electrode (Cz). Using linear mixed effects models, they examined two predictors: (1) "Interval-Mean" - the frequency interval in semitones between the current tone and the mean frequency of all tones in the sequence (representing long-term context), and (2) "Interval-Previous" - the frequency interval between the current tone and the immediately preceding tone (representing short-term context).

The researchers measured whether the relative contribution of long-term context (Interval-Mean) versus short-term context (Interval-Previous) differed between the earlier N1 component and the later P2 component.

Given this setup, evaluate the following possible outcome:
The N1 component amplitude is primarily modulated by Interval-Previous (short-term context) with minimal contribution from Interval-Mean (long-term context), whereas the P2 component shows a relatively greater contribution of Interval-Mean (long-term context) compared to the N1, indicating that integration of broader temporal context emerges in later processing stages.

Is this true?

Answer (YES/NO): NO